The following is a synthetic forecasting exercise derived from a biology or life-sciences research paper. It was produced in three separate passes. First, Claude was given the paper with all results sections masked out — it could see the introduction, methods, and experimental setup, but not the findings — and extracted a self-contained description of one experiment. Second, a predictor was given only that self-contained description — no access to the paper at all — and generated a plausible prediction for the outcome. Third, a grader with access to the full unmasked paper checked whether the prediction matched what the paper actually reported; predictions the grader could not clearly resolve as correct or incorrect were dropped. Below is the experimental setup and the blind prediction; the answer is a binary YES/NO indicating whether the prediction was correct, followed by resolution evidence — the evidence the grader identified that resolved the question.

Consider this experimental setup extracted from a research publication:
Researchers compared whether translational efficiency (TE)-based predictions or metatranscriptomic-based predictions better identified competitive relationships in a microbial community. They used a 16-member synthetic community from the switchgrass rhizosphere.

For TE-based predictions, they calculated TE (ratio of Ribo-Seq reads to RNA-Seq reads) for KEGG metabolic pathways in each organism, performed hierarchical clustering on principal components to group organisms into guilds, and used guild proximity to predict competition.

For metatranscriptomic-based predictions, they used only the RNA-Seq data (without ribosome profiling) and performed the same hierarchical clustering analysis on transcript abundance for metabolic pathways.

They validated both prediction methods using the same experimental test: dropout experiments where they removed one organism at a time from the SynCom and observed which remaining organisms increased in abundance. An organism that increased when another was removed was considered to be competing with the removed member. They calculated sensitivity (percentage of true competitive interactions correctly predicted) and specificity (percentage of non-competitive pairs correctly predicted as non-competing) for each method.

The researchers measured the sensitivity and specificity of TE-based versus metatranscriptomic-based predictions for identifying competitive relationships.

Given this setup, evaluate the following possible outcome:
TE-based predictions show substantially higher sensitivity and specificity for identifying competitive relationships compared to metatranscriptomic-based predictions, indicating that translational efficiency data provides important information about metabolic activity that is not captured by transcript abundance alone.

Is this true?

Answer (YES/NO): NO